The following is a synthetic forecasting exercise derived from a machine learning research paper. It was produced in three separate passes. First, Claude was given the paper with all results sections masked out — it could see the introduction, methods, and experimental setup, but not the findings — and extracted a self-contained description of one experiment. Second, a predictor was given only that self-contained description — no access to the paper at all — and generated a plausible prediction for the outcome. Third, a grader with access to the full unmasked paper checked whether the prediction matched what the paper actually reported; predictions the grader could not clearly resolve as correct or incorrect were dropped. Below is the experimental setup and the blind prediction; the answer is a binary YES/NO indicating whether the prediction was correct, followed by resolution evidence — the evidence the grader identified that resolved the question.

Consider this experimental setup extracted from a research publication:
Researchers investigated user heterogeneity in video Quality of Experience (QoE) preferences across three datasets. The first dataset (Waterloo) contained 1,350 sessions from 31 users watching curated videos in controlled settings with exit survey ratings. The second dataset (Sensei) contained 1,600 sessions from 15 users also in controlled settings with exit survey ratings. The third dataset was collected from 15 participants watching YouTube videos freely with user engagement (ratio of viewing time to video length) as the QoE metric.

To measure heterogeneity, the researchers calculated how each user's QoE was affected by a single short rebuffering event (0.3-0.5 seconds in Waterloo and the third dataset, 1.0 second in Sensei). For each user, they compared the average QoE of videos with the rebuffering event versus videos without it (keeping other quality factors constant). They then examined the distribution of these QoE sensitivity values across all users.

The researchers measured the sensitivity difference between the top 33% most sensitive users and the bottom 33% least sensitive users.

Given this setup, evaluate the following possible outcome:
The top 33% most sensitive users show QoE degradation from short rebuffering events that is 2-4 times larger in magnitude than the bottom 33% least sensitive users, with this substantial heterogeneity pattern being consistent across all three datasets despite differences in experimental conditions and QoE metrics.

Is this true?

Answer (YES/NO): NO